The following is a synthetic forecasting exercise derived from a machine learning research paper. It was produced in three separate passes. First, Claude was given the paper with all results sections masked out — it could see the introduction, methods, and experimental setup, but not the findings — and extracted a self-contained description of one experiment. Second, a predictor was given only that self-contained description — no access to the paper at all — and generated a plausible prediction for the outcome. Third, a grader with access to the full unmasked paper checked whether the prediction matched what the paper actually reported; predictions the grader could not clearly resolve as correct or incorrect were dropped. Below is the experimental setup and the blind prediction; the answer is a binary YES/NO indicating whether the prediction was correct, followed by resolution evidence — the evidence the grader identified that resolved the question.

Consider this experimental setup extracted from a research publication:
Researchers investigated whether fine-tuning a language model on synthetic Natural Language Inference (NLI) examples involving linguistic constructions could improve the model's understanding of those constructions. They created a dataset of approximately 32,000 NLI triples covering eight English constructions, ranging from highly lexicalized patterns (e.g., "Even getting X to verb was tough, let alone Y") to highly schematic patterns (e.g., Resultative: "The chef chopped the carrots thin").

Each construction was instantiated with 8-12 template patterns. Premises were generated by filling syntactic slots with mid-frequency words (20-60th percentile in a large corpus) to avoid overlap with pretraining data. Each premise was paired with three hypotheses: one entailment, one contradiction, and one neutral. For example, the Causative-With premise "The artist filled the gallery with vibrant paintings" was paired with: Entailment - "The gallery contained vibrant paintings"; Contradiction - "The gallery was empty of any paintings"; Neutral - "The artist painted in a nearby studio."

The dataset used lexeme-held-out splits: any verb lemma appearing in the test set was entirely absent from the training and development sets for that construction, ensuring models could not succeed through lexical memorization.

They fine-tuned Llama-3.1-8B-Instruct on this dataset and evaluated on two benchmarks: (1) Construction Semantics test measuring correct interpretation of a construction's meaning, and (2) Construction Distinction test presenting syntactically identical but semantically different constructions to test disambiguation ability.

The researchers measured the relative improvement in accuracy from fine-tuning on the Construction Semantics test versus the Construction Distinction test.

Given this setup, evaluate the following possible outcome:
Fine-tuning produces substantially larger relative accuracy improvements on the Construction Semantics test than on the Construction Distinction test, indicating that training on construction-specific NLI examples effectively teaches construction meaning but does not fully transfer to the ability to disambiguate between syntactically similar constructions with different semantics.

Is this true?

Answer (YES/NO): YES